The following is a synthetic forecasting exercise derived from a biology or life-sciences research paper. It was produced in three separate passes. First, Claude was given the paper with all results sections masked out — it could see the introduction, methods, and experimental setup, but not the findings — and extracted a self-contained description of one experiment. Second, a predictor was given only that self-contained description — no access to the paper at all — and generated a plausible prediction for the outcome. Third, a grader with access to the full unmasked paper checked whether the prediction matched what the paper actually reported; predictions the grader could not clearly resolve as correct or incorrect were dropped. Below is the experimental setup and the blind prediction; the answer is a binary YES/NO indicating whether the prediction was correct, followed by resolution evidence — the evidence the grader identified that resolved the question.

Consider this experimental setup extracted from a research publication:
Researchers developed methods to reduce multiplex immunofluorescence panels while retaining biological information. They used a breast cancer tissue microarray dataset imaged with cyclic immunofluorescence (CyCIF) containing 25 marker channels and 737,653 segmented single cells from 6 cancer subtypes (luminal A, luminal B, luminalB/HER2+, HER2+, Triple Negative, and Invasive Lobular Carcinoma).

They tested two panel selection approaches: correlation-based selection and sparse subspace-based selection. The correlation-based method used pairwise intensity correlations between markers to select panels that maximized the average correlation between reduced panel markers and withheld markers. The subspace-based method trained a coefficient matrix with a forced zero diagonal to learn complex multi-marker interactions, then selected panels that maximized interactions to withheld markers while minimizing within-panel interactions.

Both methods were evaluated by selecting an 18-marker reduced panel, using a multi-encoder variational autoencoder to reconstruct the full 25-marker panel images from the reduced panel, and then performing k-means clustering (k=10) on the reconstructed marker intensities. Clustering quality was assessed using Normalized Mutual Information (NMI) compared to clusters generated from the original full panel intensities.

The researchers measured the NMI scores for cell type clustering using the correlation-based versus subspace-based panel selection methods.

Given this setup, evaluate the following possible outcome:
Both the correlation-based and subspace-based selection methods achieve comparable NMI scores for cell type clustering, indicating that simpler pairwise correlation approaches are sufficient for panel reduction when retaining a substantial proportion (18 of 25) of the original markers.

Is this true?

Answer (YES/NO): YES